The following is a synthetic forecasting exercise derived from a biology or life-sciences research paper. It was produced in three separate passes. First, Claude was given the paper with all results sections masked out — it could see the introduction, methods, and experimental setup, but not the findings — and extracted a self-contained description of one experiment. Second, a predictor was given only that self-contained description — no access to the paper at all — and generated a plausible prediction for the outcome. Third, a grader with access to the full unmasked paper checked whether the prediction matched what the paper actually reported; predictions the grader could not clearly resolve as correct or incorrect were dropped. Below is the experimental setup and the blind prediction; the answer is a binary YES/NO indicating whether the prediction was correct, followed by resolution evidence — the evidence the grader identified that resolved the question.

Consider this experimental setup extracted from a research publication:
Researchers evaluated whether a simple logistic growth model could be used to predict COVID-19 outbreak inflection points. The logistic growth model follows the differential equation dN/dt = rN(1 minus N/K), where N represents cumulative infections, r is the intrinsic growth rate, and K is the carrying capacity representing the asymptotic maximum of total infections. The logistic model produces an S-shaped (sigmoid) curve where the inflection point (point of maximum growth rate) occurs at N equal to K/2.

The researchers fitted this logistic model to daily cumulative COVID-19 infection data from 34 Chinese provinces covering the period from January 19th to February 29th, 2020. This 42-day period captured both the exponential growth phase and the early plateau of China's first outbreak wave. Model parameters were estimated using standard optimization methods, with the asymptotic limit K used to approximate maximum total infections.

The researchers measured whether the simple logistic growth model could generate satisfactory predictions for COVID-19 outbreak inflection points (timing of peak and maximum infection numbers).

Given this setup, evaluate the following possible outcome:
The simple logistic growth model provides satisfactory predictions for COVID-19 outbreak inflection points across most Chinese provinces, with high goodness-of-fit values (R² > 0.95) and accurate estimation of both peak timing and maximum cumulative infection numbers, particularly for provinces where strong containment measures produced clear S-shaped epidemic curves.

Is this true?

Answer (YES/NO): NO